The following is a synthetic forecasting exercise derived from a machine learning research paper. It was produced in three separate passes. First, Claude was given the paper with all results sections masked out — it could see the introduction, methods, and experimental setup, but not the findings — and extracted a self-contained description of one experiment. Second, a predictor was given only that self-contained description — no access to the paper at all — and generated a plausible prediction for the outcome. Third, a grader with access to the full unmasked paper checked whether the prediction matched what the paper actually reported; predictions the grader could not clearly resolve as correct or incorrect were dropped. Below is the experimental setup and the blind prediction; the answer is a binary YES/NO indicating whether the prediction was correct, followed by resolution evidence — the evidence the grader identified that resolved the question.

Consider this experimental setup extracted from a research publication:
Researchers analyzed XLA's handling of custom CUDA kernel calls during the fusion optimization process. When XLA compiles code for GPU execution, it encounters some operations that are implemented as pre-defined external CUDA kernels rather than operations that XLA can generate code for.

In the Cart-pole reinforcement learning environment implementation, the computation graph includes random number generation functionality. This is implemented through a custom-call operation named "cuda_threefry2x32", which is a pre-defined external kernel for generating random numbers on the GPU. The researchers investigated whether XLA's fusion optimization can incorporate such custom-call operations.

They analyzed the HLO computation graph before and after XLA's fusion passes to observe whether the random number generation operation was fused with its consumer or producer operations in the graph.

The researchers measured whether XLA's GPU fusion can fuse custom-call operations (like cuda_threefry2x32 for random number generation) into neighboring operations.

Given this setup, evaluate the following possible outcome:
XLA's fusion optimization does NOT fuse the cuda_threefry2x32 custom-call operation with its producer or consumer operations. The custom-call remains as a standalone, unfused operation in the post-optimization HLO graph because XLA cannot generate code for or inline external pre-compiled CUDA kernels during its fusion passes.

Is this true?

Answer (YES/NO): YES